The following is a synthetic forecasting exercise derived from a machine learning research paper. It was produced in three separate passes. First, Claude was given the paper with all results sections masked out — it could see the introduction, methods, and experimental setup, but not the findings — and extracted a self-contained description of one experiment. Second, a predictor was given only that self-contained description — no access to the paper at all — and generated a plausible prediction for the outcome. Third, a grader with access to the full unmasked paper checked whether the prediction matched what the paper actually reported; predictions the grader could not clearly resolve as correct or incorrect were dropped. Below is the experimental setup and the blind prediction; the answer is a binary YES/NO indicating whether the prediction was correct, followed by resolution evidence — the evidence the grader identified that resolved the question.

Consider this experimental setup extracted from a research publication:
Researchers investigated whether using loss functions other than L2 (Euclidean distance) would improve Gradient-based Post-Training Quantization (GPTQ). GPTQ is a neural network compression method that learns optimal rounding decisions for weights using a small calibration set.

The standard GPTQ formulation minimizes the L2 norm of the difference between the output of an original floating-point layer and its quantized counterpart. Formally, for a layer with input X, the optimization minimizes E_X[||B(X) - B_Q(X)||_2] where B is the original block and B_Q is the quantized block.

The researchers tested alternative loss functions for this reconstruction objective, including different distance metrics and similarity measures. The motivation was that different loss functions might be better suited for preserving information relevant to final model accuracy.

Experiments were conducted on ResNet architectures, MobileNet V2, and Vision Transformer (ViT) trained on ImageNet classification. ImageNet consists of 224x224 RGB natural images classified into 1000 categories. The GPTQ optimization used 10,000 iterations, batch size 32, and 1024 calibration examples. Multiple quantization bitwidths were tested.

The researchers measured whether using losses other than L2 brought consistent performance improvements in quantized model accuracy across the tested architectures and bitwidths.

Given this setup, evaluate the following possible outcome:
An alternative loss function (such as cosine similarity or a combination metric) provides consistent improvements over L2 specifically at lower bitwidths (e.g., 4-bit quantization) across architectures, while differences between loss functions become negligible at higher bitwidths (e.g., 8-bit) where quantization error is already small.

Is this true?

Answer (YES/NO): NO